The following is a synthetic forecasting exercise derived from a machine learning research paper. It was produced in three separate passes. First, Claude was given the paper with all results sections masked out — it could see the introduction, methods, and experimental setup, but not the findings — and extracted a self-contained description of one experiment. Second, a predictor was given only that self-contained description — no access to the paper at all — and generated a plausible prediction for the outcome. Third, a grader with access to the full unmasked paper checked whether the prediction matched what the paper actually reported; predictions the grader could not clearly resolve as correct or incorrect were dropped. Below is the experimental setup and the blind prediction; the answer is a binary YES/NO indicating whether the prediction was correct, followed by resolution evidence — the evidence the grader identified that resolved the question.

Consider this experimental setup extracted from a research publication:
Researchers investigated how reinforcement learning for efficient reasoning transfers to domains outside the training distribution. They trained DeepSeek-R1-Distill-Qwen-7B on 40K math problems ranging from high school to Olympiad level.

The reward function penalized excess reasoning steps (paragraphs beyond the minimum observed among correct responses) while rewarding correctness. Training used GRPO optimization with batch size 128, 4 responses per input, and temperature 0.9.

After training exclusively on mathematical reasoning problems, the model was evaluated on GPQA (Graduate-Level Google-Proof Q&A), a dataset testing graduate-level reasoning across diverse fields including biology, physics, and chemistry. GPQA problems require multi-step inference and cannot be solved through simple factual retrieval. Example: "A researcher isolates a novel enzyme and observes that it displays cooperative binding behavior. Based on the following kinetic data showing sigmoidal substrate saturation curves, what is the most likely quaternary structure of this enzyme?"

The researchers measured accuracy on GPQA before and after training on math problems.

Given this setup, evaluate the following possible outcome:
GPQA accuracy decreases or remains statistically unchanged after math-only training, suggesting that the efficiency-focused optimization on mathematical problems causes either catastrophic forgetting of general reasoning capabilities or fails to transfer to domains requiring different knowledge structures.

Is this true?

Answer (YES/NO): NO